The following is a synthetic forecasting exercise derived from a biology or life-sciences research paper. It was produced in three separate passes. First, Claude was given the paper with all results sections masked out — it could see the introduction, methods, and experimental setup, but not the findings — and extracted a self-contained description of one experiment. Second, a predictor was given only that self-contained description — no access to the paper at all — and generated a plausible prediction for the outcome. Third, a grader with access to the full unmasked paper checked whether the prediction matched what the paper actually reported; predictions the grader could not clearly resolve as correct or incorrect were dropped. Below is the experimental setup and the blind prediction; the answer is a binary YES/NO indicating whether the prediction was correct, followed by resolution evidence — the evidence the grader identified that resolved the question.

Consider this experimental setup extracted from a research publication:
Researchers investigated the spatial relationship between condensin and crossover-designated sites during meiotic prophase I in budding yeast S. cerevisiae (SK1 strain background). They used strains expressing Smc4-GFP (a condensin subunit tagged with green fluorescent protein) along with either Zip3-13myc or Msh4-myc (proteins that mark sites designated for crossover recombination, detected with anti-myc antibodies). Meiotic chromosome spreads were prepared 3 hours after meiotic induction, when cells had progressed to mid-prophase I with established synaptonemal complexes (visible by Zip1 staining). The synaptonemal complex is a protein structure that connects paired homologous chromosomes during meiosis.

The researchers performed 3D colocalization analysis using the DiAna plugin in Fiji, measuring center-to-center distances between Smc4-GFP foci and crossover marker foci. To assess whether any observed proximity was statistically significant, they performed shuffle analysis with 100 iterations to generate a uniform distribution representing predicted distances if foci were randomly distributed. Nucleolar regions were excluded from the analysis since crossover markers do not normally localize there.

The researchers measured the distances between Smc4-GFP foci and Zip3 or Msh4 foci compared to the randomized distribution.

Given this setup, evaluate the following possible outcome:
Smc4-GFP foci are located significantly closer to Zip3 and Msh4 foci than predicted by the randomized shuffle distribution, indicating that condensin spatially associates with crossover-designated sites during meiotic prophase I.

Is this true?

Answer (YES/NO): YES